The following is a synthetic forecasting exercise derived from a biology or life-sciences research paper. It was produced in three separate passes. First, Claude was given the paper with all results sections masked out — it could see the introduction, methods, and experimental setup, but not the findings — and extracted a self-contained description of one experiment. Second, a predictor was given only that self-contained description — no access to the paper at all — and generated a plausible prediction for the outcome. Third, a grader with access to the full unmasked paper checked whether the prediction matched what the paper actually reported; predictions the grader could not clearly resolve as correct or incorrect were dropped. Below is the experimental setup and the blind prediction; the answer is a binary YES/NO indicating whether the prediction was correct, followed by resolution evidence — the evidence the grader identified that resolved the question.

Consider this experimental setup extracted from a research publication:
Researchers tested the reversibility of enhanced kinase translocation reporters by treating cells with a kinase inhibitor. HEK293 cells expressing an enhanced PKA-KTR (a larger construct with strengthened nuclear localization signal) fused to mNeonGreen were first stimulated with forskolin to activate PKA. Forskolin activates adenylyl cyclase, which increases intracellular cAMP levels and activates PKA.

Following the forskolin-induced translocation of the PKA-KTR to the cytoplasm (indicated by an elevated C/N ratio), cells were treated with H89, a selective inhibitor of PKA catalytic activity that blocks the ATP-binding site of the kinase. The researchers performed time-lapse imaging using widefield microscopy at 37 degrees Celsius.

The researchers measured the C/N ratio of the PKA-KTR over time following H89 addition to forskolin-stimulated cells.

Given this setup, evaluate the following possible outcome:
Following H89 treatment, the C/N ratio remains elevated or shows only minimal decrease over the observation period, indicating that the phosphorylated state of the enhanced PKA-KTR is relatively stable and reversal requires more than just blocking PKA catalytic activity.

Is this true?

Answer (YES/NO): NO